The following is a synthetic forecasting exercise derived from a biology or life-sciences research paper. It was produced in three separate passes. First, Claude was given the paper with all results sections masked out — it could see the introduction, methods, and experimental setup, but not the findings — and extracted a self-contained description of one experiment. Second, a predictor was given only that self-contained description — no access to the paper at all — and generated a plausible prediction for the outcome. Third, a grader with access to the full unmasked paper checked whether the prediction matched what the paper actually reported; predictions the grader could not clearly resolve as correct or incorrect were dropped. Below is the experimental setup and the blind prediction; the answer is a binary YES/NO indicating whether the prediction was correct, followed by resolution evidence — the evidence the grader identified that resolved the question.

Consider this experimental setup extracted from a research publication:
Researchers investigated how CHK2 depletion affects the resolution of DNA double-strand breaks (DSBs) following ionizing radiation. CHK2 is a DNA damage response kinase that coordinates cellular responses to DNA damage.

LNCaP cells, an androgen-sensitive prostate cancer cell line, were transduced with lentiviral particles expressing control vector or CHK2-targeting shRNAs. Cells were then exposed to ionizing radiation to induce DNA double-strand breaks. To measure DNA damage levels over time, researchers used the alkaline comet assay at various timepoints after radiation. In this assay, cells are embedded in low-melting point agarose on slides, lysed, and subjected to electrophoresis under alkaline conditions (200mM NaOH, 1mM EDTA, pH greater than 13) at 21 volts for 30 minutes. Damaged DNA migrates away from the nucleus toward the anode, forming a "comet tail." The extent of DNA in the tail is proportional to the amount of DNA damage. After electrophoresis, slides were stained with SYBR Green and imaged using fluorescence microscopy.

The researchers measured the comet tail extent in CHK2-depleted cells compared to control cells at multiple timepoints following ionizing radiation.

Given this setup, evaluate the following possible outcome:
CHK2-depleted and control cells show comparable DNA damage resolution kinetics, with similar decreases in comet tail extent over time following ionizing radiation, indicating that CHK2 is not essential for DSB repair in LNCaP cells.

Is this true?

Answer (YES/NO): NO